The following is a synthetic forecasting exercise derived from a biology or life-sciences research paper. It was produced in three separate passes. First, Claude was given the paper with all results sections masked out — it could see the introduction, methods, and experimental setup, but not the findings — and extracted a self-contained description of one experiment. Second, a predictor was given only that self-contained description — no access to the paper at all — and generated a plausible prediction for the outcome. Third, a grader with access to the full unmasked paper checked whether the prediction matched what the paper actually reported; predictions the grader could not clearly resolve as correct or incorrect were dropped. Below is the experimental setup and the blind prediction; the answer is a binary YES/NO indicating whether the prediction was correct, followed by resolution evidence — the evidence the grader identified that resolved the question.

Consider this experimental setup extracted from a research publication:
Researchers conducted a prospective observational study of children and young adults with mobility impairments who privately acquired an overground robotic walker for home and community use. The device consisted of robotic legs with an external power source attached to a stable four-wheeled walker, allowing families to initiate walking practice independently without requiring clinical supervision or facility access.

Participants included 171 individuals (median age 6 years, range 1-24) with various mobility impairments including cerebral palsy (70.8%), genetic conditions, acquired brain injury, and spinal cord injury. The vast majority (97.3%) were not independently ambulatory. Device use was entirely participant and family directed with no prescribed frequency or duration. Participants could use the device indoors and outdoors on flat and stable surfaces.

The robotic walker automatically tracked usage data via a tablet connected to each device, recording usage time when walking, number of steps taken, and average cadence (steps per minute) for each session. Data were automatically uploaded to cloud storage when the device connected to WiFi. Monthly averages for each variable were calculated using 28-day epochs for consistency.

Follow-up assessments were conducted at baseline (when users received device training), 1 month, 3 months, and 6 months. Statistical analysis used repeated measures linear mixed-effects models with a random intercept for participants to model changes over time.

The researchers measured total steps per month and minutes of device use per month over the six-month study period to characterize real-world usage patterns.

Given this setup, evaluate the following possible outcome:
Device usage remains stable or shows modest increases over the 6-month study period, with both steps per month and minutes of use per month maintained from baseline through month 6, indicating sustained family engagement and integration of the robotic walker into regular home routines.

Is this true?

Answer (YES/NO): YES